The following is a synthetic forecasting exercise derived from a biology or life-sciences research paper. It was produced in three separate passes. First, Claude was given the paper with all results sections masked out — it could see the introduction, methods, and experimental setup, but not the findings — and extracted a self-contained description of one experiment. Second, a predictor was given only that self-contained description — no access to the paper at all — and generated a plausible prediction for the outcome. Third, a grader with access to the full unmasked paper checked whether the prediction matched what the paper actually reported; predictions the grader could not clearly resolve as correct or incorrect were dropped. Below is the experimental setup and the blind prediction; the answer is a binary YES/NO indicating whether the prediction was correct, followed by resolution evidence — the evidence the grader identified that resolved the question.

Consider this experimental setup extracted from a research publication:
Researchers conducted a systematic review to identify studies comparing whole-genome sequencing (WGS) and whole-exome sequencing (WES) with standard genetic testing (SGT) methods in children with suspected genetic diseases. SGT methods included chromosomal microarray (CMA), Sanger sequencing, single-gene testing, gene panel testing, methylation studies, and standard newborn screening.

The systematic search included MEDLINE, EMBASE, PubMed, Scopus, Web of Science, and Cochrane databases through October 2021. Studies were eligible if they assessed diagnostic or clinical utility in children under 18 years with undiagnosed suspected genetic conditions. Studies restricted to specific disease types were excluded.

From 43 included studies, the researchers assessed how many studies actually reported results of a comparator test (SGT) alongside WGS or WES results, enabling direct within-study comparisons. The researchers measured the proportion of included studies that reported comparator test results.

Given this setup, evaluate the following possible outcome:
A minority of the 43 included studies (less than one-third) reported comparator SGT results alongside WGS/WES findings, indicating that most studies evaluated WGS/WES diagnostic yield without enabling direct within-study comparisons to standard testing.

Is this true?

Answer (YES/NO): YES